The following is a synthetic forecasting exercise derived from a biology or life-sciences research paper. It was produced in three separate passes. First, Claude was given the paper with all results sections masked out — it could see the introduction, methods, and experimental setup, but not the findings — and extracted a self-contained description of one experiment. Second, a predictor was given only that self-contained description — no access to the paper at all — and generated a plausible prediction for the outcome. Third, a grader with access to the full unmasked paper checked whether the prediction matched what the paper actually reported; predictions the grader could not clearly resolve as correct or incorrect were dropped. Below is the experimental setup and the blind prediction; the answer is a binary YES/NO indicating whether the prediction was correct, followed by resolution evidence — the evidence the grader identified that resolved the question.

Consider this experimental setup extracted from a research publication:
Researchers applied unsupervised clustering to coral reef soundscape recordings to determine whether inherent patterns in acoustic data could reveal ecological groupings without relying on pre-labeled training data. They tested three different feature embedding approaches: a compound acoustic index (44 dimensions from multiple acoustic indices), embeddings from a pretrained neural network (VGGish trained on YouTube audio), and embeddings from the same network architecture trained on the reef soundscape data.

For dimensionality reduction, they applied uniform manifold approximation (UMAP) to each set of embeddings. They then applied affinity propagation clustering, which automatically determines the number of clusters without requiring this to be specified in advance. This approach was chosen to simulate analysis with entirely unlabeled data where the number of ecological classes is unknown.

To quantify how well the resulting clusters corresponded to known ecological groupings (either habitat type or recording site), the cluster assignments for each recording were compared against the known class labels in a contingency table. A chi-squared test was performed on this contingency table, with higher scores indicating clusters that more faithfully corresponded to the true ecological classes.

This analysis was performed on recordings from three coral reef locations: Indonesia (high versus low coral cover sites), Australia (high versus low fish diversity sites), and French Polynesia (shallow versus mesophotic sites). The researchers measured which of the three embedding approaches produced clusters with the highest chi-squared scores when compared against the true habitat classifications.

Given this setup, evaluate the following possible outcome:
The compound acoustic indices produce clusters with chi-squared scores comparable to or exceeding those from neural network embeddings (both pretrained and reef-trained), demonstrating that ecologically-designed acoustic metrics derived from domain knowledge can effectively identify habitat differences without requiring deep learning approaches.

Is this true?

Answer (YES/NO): NO